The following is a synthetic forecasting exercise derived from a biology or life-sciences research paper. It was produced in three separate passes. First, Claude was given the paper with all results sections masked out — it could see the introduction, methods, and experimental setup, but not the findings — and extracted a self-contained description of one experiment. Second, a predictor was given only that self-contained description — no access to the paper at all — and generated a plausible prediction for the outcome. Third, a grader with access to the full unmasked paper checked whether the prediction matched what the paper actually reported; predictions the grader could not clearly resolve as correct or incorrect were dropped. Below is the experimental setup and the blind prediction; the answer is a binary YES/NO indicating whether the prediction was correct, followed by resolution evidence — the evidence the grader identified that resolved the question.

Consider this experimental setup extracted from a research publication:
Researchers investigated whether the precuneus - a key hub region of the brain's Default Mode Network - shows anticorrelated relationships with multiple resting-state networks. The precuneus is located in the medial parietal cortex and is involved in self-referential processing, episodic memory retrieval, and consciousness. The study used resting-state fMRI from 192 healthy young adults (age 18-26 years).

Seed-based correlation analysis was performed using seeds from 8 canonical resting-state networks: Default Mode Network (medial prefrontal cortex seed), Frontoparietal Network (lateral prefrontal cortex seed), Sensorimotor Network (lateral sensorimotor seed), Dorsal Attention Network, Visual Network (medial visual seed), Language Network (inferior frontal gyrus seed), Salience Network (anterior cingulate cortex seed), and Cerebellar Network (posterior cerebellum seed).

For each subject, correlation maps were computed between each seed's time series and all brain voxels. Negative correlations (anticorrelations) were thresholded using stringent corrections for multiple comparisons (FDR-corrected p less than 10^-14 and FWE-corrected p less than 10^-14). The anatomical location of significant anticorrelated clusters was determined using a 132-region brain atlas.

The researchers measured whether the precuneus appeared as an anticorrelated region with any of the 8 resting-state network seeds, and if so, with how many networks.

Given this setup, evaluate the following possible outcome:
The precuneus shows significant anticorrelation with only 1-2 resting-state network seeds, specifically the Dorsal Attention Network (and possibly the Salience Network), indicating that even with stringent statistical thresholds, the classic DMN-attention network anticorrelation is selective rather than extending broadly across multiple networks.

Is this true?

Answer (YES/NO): NO